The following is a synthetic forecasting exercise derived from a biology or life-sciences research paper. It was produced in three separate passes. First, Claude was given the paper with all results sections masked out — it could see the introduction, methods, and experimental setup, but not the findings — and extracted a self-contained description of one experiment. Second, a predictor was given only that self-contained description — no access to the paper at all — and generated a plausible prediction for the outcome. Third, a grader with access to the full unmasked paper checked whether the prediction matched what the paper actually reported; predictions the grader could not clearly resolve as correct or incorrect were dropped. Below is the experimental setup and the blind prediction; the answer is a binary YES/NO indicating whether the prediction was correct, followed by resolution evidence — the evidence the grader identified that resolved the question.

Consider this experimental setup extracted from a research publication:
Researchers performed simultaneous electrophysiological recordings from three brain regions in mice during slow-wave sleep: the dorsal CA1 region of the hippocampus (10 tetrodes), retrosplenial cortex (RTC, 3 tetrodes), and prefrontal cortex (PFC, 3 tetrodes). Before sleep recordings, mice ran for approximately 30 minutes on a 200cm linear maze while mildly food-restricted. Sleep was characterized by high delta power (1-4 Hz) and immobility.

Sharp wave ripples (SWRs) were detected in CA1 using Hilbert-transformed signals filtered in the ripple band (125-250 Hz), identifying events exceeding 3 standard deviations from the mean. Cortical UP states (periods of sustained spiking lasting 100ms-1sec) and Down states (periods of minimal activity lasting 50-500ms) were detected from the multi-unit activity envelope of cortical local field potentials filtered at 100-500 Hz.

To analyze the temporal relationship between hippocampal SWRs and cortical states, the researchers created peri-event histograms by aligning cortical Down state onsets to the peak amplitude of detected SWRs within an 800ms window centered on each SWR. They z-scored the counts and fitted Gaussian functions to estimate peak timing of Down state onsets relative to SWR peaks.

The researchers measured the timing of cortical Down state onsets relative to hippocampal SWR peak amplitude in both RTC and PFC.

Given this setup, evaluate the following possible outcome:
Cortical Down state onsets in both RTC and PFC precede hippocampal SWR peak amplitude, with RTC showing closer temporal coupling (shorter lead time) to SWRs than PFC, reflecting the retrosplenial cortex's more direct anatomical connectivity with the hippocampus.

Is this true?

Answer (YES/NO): NO